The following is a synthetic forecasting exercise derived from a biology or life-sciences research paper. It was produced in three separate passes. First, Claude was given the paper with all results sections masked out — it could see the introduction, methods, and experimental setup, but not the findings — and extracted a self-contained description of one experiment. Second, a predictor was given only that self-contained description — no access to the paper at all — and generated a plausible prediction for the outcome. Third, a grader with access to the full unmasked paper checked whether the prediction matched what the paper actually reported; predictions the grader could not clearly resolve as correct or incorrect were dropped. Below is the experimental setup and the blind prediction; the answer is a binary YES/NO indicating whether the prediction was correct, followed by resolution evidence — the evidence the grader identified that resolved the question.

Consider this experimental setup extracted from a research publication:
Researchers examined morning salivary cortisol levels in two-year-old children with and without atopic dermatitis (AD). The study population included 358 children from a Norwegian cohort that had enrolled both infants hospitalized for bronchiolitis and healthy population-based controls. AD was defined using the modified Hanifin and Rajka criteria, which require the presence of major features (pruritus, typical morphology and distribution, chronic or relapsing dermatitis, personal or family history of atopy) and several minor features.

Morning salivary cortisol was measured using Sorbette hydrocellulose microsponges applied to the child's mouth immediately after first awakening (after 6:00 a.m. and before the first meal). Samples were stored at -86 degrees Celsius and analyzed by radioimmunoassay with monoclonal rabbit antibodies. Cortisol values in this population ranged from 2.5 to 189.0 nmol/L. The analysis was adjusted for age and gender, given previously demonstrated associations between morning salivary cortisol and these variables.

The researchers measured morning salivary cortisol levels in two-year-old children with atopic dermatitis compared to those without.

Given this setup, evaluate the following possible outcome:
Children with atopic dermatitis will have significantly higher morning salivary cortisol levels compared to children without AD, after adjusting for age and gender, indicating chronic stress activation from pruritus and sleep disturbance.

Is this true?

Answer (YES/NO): NO